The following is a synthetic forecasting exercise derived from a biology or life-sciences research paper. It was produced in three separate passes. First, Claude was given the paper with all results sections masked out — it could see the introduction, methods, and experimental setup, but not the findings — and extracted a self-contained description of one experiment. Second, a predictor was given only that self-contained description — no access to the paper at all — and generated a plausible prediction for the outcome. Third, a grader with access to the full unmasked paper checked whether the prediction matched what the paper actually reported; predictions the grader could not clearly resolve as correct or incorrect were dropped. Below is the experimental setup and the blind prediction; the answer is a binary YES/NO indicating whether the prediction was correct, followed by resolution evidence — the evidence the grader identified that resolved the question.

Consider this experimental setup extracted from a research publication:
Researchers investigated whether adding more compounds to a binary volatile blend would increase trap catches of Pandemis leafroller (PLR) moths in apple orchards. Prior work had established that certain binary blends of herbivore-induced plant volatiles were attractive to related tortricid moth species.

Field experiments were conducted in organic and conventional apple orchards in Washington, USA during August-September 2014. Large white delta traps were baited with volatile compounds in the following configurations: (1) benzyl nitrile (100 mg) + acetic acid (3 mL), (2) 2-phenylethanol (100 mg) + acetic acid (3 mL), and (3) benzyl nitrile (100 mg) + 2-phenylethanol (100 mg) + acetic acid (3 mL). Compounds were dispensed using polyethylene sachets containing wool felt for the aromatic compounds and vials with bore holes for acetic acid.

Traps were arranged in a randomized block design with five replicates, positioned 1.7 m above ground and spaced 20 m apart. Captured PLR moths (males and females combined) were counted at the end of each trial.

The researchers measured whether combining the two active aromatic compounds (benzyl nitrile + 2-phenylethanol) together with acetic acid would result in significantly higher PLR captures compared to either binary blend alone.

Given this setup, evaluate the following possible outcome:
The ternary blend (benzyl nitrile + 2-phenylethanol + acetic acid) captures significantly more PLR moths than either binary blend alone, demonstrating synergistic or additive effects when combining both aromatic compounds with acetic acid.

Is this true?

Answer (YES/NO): NO